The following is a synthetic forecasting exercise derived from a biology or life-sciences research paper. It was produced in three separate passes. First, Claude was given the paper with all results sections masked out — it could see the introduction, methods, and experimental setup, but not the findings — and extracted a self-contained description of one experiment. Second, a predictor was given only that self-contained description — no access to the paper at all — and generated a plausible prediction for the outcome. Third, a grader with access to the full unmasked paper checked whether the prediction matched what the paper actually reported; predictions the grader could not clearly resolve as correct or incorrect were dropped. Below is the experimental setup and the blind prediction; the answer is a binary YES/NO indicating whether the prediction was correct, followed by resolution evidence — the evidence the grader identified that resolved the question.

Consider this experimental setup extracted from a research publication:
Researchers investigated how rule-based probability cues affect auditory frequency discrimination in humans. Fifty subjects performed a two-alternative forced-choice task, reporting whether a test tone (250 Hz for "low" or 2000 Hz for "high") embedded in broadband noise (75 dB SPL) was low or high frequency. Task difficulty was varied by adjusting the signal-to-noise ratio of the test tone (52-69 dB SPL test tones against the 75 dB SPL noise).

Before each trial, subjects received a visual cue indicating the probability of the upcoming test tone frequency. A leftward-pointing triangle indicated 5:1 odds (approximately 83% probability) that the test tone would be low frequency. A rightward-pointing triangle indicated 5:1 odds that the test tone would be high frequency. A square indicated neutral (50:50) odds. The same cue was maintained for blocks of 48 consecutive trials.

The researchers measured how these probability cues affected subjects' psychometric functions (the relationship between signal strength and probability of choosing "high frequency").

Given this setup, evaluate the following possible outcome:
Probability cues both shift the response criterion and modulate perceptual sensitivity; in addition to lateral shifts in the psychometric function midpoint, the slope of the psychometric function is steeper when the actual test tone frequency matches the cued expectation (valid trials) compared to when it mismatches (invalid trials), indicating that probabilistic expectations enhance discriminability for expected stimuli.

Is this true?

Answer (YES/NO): NO